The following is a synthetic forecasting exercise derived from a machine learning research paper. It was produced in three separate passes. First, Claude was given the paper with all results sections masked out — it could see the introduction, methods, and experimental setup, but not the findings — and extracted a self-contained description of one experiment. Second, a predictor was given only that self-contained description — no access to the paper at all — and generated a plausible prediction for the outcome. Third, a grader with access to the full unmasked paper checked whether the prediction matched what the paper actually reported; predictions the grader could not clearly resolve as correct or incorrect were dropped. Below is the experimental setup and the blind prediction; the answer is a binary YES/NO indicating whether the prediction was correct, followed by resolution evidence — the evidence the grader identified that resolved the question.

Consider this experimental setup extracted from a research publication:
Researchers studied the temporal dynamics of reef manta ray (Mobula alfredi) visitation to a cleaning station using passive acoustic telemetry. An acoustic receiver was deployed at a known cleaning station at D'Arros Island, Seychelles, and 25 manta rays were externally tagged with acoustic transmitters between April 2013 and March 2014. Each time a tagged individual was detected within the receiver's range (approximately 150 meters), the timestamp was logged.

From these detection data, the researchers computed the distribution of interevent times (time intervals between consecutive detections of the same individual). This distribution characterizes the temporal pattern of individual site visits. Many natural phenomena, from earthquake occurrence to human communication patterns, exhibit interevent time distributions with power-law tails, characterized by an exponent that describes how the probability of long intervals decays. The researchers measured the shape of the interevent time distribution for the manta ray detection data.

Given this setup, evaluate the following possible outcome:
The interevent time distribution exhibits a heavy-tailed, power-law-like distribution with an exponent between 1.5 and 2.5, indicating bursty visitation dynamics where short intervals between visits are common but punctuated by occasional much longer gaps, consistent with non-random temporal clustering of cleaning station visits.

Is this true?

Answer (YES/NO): NO